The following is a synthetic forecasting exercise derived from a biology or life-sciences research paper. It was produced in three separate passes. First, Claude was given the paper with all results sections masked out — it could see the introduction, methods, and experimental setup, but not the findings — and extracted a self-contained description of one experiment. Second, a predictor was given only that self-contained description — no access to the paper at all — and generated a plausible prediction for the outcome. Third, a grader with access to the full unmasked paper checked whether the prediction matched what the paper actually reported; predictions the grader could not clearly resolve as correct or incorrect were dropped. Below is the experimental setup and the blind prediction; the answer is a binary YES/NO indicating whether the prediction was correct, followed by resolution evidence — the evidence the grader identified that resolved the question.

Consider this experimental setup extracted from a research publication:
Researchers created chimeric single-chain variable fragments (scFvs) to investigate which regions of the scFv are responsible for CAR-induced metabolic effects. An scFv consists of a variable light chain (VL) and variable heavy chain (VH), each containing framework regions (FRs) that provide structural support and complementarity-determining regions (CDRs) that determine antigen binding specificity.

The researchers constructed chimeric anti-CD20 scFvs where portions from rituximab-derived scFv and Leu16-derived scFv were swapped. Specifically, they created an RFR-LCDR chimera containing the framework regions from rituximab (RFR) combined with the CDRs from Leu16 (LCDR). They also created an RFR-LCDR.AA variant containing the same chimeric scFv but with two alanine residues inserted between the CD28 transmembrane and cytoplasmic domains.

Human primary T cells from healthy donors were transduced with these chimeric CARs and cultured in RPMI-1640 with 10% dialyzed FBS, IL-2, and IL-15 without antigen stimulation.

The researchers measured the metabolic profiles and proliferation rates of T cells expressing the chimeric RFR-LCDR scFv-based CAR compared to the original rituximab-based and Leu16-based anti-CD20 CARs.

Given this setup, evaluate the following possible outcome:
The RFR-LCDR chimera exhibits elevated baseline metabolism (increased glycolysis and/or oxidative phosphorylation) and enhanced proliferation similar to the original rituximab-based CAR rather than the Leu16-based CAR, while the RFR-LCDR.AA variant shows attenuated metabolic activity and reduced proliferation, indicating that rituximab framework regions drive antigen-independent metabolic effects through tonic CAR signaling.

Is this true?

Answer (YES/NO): NO